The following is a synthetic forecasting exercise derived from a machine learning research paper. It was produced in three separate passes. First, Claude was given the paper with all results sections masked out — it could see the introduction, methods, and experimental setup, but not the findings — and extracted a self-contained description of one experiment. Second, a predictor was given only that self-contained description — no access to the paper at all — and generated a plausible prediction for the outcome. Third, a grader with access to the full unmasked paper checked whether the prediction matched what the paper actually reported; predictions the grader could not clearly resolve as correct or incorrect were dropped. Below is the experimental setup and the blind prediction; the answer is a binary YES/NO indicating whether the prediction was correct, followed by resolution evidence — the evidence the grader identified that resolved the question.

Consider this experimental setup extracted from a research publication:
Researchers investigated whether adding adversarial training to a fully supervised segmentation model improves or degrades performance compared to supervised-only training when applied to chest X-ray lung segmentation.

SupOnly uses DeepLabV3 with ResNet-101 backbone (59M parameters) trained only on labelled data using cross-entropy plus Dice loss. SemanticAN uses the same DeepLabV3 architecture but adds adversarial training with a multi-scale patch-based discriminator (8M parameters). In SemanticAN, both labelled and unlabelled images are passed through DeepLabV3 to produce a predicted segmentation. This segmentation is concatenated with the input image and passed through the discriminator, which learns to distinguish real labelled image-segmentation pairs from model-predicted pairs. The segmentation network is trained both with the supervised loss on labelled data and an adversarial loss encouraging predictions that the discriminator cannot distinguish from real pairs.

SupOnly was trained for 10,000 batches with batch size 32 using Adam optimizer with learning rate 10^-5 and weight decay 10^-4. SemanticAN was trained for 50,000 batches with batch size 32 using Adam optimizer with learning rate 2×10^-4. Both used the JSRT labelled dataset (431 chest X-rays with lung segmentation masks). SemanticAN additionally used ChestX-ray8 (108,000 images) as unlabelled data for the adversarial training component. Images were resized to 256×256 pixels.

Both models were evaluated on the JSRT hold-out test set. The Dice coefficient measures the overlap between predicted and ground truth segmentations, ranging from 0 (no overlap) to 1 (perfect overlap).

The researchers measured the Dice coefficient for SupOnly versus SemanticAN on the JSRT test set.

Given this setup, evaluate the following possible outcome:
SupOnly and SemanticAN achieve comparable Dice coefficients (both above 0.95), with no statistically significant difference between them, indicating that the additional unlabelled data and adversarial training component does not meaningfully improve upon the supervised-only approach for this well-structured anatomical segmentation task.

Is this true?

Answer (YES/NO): NO